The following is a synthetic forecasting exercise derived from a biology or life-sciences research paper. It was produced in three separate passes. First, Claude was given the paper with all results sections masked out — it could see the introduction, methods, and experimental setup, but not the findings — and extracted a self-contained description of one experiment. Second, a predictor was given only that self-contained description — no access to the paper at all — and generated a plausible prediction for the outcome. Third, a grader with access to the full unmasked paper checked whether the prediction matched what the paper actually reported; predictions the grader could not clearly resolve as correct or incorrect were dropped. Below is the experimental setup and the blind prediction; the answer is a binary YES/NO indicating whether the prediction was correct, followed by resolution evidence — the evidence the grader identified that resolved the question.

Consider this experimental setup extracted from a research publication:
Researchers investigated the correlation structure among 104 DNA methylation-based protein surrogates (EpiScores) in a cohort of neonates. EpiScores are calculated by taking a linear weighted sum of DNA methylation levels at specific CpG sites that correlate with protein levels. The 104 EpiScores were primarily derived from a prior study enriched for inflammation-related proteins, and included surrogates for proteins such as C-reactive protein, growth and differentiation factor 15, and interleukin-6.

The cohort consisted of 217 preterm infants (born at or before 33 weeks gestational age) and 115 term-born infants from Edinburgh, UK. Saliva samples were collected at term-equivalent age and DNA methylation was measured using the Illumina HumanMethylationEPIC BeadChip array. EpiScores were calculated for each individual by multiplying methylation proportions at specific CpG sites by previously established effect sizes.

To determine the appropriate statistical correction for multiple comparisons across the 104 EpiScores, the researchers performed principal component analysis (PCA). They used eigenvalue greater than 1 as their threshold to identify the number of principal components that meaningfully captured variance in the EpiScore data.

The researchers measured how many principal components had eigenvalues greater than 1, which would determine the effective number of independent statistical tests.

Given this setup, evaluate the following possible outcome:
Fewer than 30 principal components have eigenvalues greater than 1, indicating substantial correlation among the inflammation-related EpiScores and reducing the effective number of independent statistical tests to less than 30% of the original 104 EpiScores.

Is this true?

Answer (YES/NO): YES